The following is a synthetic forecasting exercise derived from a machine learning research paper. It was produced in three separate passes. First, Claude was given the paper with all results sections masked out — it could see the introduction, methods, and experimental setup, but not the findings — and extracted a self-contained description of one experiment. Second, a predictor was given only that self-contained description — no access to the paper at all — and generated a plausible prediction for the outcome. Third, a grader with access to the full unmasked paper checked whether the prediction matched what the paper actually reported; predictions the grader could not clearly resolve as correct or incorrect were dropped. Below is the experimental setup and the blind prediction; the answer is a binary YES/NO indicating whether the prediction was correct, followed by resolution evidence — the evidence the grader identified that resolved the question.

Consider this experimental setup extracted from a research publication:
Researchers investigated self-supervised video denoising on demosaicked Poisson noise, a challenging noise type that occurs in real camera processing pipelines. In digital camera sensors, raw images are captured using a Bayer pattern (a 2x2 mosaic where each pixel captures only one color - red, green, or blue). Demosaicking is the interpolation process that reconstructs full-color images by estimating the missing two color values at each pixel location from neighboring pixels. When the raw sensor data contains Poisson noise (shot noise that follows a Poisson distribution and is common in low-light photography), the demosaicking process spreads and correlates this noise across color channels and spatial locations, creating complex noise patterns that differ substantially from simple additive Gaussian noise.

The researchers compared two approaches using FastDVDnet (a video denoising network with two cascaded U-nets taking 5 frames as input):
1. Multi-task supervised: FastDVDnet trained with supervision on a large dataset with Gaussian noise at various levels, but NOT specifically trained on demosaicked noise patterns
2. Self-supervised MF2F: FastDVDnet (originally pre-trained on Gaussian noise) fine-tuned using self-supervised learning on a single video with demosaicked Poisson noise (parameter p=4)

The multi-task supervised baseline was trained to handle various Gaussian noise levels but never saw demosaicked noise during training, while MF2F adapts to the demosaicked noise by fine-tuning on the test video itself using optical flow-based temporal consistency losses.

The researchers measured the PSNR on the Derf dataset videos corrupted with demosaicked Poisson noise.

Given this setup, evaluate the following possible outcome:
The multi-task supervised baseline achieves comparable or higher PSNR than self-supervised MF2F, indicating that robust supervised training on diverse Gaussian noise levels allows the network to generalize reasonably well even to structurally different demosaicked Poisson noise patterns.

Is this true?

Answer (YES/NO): NO